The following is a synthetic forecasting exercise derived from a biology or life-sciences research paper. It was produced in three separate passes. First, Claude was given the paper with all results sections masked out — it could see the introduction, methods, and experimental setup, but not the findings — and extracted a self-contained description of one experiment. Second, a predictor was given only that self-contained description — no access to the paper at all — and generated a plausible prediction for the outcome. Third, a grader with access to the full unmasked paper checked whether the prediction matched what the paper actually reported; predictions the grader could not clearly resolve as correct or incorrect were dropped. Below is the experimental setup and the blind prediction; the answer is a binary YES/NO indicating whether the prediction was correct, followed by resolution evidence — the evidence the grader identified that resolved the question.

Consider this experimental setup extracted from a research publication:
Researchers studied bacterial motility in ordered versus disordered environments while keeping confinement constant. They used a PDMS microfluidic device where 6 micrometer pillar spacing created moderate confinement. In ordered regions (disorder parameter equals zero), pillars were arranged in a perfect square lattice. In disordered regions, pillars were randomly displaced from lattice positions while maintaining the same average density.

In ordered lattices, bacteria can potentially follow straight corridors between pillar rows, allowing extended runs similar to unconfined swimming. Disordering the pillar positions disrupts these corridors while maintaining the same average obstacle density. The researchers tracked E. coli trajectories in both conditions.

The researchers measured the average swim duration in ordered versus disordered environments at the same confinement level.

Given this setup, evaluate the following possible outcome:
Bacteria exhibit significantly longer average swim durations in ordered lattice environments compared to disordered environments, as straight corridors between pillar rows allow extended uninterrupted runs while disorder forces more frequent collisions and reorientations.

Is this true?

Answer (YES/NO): NO